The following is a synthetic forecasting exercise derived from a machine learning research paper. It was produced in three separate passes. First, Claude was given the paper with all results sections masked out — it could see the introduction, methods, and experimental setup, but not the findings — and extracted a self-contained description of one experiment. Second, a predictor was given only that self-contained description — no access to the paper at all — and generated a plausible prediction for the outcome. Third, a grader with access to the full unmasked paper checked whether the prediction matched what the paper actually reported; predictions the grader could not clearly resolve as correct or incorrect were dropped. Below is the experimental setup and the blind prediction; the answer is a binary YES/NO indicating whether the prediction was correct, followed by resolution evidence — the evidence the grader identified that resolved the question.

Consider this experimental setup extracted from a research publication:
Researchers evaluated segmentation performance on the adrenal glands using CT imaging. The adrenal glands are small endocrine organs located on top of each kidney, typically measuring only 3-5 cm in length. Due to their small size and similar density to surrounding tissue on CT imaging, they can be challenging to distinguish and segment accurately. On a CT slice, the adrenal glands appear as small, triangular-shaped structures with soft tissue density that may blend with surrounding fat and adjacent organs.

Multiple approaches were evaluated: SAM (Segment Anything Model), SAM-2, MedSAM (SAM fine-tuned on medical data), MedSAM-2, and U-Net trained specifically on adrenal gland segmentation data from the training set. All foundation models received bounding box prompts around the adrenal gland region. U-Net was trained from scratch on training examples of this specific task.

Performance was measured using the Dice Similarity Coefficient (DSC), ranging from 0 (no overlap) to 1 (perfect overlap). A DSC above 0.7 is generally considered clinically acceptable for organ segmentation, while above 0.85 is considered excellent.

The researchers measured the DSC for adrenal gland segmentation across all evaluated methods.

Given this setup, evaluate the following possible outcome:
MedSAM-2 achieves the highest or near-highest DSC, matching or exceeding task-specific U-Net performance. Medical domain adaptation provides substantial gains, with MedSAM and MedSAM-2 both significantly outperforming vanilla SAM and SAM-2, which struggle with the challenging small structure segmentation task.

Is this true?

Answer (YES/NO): YES